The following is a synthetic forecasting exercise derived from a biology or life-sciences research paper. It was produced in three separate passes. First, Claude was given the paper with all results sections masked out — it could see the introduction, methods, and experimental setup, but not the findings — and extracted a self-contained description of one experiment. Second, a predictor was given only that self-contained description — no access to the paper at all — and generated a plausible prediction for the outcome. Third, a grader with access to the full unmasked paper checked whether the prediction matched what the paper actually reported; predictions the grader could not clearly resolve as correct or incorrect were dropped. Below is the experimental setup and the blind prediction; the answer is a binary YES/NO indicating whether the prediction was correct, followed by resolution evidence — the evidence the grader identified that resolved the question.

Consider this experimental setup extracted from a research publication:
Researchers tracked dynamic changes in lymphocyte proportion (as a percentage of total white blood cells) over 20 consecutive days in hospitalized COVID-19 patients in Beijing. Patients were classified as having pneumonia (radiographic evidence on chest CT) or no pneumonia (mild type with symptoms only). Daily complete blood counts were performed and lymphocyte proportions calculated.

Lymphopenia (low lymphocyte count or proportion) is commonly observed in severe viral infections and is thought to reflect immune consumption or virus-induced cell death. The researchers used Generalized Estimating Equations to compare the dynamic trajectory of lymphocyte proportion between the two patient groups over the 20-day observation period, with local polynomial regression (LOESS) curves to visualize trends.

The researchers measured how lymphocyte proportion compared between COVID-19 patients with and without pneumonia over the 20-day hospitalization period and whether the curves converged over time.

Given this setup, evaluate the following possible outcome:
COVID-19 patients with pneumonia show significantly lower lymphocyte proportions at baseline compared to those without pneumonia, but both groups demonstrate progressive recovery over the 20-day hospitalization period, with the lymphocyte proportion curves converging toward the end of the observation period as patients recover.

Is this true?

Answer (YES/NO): YES